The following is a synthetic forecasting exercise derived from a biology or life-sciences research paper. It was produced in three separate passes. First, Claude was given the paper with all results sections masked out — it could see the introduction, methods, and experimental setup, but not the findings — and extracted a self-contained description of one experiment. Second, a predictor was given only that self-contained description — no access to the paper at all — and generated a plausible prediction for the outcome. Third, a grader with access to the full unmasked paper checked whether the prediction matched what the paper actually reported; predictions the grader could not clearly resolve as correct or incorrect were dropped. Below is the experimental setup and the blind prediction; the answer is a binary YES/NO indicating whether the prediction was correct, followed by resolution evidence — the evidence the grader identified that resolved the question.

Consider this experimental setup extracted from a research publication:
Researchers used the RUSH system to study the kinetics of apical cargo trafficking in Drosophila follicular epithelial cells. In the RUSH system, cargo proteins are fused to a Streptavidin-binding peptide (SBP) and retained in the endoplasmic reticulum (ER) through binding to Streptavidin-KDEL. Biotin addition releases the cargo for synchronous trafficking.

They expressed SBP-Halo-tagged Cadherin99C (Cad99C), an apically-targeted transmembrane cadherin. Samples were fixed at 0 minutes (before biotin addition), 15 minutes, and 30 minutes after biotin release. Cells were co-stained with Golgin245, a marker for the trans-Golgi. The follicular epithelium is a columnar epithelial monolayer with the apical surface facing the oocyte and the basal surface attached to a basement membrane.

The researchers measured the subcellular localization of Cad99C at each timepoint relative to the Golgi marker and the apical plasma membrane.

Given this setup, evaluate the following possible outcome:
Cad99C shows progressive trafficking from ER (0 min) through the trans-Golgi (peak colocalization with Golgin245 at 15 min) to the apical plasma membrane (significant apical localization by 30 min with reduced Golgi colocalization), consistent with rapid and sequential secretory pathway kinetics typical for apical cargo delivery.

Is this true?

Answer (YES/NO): YES